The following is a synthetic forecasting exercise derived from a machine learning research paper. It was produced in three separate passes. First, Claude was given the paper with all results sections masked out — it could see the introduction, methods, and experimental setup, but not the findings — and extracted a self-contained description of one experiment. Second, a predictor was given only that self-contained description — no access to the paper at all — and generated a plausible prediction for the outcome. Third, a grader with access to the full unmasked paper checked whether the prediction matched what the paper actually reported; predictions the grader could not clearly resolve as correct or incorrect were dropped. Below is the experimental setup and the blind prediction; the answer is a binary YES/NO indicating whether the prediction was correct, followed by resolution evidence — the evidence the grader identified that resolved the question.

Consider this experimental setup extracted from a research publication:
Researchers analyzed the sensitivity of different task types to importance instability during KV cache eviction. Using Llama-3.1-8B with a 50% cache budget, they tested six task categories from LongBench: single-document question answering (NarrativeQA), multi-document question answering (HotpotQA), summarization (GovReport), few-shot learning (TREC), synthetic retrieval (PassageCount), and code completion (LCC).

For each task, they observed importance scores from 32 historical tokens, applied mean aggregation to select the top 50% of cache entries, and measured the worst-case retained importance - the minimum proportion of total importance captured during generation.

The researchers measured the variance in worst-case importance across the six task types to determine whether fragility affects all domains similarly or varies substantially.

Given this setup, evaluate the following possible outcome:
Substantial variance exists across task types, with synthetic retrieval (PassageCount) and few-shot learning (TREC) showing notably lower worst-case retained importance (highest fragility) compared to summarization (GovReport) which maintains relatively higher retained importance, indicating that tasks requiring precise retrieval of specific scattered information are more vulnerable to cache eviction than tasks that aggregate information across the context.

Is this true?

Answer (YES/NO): NO